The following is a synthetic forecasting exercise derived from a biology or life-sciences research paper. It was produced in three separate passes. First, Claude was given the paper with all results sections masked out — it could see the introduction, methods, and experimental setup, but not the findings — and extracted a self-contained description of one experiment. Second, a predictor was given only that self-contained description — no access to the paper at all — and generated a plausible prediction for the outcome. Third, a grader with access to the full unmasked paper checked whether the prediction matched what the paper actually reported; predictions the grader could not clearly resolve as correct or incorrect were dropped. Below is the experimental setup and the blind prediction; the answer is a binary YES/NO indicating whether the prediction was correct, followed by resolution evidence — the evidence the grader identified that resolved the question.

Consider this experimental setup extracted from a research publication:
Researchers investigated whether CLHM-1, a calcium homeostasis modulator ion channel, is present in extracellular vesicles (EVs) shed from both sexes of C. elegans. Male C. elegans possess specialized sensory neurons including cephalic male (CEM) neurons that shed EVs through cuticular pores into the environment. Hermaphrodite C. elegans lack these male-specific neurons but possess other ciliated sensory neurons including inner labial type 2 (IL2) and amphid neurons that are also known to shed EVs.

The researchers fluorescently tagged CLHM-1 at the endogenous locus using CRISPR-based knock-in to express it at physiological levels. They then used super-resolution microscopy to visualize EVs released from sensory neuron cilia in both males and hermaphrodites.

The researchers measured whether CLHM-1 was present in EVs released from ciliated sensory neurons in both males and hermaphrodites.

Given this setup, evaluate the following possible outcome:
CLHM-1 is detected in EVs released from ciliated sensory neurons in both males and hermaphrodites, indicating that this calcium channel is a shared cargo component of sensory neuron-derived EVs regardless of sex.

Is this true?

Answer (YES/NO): YES